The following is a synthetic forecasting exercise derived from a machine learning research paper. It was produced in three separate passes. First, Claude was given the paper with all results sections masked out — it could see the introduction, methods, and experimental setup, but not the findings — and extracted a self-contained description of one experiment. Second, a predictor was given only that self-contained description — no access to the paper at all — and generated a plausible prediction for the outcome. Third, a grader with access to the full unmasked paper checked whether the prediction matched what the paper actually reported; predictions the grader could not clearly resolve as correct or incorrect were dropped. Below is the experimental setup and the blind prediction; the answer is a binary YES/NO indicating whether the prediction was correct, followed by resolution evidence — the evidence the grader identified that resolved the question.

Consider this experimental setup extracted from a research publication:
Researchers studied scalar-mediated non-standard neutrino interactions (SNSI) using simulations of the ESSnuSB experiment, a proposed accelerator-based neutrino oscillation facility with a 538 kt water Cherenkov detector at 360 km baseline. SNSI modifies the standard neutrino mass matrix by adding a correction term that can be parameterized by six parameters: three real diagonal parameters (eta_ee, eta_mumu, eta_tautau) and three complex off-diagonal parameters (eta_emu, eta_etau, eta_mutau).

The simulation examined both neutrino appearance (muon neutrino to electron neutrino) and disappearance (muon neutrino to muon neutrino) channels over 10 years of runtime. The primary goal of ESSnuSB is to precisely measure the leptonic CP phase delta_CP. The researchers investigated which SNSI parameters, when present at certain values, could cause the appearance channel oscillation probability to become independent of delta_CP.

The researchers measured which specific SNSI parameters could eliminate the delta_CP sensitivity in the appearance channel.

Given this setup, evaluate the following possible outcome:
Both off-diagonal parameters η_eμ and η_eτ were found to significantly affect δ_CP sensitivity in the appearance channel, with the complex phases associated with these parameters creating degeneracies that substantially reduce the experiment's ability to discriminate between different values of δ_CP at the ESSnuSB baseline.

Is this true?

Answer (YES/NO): NO